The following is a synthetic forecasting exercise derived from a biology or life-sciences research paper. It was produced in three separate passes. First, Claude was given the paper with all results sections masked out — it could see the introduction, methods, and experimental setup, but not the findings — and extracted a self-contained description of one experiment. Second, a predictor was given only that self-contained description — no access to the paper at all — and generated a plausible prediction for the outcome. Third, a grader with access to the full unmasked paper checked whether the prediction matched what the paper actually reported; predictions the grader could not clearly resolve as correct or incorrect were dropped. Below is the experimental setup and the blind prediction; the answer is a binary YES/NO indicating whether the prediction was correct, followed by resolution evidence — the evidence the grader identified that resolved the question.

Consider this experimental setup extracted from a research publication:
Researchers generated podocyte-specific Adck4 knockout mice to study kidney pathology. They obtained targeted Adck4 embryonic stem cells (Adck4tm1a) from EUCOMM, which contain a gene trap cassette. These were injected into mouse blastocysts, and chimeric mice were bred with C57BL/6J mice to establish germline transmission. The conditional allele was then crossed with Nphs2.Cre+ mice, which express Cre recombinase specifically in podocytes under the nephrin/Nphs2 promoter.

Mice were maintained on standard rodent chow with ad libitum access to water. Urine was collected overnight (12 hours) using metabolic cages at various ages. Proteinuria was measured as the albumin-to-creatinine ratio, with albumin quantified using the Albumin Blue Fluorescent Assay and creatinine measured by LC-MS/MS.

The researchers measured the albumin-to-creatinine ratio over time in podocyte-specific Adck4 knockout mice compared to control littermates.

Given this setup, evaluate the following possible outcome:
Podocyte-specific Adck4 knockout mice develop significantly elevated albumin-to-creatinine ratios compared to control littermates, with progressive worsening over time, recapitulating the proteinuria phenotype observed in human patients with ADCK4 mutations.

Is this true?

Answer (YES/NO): YES